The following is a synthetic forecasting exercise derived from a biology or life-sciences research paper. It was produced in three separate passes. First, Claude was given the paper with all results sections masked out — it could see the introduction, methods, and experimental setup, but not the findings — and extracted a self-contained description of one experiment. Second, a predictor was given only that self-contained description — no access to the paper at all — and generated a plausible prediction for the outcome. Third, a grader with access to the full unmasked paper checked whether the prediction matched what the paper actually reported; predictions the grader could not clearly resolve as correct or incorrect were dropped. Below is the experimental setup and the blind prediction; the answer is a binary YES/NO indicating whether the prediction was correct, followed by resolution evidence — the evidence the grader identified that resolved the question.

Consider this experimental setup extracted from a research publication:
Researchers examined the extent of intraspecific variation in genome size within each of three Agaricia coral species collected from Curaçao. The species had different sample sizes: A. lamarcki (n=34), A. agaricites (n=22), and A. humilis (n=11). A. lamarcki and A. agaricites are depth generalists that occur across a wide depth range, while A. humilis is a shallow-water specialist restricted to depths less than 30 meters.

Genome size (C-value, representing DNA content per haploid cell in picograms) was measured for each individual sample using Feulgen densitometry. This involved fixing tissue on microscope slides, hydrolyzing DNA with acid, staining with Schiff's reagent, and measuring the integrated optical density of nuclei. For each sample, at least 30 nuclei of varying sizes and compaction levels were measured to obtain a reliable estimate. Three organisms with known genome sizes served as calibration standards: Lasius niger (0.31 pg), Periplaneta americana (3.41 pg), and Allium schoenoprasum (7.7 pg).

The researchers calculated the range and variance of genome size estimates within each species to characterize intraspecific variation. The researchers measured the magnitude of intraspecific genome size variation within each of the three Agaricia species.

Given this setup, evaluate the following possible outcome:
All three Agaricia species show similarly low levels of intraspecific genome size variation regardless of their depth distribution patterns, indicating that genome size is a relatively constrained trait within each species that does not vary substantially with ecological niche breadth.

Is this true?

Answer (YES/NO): NO